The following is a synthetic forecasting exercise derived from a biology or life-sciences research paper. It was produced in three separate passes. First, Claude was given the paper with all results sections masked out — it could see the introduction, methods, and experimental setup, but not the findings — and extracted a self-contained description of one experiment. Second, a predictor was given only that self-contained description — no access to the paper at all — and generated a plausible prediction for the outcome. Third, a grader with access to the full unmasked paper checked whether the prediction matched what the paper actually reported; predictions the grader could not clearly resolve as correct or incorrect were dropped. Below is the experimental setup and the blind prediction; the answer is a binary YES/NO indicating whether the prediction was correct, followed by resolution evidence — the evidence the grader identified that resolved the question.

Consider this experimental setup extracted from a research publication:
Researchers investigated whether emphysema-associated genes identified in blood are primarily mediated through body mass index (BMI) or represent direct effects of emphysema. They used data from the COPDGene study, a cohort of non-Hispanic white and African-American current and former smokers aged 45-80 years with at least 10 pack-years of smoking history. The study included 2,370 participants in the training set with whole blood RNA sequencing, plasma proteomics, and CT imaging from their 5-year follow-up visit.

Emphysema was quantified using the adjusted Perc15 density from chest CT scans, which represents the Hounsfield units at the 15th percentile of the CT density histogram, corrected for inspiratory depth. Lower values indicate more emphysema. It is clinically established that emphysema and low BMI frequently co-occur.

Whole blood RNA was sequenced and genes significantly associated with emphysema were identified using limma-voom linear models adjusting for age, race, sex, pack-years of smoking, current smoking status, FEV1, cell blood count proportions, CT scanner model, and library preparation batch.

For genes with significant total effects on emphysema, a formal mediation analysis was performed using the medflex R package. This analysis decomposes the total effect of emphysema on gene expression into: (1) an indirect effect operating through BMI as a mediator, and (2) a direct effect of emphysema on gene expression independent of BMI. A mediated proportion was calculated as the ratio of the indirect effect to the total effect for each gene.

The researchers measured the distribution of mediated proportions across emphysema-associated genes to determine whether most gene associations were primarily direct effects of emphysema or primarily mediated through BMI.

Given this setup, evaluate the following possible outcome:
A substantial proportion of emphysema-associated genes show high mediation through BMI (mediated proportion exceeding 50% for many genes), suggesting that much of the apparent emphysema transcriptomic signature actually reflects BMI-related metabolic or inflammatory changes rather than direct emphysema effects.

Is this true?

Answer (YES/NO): YES